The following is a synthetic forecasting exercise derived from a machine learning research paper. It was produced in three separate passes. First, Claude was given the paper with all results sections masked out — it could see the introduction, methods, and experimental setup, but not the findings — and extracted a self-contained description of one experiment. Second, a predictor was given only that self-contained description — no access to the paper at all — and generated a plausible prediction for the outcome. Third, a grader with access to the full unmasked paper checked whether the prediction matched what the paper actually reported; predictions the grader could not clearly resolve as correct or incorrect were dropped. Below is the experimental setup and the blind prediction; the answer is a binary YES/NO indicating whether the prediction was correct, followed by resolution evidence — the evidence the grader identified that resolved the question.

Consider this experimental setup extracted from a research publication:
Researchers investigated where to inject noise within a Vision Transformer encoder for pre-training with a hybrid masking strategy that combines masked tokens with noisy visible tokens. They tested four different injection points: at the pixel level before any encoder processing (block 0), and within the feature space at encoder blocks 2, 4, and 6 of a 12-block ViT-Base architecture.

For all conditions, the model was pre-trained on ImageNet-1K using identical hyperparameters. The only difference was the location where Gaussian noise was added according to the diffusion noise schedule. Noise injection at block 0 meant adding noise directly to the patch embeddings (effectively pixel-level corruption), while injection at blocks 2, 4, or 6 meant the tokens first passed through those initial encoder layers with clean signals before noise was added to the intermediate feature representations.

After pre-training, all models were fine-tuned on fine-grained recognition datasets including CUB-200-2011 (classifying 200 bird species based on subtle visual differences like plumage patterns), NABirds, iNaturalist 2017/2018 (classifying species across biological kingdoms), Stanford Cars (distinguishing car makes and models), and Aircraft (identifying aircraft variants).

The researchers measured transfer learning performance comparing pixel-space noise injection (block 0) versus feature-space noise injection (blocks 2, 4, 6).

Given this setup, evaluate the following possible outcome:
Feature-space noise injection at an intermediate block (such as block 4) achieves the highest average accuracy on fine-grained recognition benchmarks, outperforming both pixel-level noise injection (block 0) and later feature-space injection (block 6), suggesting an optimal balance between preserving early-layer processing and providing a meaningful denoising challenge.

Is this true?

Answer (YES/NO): NO